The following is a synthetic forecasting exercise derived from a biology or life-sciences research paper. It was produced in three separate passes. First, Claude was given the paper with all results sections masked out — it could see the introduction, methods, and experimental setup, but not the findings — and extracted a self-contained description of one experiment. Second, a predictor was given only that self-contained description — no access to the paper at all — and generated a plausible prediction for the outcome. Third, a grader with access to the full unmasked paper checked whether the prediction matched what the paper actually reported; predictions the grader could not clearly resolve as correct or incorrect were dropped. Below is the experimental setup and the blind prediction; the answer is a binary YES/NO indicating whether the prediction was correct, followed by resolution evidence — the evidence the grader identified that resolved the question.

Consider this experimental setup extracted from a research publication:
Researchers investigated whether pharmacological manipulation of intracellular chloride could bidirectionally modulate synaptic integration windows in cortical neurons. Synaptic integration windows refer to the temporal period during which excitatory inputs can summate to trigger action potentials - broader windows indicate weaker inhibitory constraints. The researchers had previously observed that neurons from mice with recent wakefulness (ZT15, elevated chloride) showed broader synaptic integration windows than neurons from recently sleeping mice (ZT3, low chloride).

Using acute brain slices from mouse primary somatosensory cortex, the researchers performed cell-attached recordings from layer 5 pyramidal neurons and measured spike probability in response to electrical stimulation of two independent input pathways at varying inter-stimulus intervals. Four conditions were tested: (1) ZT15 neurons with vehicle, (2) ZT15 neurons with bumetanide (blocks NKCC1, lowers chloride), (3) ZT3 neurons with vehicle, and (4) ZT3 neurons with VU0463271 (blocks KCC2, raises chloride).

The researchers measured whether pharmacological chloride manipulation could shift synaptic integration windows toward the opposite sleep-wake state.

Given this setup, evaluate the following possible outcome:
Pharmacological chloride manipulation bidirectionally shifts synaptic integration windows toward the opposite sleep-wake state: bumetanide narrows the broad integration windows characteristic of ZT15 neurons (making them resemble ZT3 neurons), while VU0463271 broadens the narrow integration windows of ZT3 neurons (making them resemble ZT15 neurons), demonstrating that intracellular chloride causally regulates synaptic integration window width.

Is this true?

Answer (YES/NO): YES